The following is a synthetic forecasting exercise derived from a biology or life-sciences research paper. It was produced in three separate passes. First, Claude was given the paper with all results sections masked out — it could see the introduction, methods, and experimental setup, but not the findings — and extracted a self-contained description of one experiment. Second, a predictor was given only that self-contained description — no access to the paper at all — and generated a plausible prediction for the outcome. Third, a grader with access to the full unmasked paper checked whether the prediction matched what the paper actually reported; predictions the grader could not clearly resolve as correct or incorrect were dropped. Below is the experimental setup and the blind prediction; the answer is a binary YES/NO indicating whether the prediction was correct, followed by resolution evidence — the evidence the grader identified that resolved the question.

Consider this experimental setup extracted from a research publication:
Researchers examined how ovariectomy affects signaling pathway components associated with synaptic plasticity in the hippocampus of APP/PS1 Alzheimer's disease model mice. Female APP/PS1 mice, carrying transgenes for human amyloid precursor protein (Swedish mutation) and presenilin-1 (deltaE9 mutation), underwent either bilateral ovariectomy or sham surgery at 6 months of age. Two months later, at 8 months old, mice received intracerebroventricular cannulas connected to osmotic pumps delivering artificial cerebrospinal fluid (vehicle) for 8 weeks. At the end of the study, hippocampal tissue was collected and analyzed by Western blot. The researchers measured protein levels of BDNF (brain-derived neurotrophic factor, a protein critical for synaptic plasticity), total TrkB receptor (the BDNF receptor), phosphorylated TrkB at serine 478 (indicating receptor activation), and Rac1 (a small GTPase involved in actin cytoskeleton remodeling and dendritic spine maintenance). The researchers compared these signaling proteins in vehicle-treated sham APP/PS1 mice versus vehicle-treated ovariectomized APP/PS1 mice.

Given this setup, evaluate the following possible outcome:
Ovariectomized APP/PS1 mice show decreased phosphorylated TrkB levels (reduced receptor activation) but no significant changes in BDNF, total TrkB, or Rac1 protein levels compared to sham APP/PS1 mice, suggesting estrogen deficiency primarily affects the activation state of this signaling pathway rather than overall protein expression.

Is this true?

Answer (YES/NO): NO